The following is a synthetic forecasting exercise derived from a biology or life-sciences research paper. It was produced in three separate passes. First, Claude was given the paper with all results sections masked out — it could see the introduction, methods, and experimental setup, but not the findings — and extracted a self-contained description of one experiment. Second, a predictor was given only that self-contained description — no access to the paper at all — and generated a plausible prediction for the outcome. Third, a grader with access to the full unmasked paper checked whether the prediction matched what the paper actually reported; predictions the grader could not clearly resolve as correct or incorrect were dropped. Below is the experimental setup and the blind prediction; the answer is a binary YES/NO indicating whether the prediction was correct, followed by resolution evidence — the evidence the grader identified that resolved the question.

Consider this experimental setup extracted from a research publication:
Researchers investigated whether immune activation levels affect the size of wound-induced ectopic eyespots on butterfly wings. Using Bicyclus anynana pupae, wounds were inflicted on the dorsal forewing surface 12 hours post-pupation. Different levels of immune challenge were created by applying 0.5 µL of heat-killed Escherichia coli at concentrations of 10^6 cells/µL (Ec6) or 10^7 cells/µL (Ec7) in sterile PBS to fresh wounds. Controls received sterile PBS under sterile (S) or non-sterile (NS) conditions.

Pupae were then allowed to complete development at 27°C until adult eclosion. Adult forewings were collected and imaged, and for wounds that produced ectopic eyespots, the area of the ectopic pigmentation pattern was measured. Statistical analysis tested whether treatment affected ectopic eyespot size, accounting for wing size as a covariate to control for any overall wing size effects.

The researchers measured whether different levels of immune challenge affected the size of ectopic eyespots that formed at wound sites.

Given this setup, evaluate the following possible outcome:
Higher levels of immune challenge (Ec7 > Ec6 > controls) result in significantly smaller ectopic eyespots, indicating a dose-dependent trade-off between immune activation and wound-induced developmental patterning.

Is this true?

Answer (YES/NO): NO